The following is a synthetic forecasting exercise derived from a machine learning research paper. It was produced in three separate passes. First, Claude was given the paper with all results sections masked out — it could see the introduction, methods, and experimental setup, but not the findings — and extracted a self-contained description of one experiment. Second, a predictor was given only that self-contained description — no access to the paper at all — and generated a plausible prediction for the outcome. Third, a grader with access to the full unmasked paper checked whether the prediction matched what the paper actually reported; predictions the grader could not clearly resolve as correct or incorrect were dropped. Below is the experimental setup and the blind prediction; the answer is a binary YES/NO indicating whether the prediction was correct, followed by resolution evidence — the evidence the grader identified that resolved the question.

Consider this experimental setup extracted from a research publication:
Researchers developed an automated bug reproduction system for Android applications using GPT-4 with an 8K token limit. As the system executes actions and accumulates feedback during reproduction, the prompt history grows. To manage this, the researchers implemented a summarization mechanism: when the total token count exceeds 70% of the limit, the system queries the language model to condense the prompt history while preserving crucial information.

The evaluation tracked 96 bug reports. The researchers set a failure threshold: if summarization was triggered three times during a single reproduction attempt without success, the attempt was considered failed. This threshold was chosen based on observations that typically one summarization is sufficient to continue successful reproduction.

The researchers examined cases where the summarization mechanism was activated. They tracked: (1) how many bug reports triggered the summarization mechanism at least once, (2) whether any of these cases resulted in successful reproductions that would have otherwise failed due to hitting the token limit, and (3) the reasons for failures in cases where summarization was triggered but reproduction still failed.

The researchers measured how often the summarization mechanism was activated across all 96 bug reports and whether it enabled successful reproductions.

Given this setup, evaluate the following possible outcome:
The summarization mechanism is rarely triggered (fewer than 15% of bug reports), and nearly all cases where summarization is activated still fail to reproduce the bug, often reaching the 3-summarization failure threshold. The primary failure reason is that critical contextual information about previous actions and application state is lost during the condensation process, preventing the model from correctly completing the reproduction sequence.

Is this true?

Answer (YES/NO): NO